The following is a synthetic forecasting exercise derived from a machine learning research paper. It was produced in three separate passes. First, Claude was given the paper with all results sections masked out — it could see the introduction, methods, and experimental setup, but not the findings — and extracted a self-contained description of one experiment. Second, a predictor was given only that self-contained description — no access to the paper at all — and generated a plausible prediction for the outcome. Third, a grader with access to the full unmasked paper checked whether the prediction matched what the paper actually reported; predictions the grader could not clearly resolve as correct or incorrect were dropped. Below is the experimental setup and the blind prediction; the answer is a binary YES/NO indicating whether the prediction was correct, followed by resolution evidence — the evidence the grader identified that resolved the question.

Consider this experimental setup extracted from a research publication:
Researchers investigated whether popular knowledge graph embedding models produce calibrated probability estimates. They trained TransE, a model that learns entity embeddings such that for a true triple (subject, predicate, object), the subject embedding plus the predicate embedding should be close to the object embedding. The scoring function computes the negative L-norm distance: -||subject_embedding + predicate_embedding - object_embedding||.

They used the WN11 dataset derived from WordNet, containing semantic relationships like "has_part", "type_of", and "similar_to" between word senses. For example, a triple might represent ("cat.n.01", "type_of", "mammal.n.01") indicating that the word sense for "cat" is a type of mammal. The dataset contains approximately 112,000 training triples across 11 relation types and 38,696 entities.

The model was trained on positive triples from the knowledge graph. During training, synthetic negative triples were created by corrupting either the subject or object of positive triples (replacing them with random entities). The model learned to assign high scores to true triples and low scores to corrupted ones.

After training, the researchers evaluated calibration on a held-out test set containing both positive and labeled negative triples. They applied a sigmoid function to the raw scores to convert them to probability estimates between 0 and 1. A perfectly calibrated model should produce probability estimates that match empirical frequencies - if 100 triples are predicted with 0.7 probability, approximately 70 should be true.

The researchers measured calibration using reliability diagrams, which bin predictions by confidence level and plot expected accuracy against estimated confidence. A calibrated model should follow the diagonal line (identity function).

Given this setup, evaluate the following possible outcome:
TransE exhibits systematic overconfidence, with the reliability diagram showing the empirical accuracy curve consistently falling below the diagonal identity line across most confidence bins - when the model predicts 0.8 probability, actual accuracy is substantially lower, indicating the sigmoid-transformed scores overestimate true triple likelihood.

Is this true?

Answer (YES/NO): NO